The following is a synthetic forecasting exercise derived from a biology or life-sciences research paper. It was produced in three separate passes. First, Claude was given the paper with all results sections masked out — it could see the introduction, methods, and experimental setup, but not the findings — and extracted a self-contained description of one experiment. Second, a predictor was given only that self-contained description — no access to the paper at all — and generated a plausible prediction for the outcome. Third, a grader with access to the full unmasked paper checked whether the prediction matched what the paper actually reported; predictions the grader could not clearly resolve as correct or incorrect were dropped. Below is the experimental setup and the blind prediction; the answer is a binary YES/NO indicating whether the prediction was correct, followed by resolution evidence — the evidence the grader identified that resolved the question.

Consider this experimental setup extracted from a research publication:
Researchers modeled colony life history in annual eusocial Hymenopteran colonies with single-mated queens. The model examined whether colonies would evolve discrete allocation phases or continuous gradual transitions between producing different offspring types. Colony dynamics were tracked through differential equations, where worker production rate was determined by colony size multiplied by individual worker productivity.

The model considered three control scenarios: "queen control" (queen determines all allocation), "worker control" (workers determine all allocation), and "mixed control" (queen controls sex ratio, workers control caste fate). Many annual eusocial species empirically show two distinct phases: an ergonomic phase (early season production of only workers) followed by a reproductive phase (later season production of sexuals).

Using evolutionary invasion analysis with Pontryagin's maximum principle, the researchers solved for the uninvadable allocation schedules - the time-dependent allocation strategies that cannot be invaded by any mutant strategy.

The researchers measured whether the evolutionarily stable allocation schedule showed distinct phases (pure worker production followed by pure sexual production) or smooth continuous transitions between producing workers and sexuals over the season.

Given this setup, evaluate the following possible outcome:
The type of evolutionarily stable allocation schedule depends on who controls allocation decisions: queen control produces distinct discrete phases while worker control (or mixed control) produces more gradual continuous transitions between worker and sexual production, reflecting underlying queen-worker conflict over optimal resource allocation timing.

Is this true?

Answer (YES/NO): NO